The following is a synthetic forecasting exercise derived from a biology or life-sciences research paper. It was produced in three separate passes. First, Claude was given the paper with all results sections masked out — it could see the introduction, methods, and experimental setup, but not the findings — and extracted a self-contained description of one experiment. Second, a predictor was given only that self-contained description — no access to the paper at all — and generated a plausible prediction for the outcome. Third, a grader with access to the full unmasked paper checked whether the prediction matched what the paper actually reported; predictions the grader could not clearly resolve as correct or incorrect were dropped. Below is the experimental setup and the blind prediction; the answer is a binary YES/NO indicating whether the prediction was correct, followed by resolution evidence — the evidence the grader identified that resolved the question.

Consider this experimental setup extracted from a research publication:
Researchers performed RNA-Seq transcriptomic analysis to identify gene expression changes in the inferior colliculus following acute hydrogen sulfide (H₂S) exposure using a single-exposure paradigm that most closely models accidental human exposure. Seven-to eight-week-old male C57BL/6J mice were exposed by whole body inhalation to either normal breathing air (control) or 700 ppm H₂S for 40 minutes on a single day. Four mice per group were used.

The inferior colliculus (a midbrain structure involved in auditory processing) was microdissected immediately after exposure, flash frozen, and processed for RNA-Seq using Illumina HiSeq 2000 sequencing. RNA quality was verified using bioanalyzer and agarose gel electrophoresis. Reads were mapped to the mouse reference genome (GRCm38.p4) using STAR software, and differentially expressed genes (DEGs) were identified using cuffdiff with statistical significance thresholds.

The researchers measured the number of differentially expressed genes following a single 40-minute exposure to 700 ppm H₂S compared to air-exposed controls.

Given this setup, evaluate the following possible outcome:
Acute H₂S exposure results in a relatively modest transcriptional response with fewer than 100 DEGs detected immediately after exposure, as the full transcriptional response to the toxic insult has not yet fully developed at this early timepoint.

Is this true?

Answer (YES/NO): NO